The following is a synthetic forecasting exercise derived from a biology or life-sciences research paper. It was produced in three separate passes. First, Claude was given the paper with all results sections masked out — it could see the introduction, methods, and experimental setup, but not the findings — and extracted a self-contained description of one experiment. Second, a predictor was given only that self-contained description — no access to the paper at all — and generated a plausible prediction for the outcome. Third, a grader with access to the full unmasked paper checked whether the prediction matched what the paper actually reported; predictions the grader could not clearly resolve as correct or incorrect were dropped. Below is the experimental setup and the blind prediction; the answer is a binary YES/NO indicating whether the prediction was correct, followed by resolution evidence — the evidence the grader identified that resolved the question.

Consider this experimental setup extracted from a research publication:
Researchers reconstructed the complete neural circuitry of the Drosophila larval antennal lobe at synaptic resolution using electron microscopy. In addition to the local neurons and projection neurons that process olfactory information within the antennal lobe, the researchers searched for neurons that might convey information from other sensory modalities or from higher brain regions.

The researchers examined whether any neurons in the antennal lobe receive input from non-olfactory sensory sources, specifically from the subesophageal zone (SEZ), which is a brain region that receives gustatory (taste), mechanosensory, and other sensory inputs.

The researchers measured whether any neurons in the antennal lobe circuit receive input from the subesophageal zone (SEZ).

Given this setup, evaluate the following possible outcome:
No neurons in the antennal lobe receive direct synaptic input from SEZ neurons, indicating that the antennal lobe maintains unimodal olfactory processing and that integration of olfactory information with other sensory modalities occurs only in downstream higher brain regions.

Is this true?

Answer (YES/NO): NO